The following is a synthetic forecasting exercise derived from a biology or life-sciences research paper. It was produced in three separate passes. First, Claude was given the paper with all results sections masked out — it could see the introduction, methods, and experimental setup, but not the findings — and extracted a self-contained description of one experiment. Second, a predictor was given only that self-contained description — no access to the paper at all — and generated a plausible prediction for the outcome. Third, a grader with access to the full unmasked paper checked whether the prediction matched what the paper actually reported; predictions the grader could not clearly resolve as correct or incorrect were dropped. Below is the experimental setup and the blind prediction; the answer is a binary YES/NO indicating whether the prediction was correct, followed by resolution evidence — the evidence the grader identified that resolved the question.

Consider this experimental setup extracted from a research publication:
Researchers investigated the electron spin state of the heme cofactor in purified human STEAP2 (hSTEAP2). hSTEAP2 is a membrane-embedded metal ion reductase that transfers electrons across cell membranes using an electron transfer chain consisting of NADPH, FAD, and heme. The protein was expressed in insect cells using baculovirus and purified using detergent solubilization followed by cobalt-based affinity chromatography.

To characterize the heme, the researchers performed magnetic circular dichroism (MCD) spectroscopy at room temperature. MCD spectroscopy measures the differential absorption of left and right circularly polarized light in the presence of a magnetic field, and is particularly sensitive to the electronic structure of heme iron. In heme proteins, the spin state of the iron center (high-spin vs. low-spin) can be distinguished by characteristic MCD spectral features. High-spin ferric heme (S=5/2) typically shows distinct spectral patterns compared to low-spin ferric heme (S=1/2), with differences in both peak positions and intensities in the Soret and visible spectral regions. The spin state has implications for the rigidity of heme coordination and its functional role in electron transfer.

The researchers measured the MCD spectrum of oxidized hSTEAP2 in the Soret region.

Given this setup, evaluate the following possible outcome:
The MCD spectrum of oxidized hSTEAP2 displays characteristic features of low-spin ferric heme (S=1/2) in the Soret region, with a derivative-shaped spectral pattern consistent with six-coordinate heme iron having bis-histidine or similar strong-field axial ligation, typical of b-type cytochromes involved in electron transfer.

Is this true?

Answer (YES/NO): YES